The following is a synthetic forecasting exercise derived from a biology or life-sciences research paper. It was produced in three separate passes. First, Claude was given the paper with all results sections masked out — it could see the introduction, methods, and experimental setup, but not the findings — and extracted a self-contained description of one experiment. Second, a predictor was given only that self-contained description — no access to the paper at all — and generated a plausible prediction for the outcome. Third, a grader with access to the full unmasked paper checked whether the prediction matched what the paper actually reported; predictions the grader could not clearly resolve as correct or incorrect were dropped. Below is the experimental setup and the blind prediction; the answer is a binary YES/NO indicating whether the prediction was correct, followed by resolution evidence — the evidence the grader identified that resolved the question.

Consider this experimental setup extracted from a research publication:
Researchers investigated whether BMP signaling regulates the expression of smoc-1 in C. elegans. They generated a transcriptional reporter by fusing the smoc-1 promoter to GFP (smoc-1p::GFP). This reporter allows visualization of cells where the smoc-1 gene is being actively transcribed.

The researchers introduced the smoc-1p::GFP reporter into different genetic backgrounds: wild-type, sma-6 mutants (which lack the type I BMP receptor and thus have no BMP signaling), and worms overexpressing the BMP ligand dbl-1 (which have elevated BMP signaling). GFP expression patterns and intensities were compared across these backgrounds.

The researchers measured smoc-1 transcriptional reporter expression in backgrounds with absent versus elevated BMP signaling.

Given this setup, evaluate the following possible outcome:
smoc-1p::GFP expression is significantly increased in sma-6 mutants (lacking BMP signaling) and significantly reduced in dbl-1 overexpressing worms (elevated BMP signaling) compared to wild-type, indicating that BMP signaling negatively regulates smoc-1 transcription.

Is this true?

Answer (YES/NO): NO